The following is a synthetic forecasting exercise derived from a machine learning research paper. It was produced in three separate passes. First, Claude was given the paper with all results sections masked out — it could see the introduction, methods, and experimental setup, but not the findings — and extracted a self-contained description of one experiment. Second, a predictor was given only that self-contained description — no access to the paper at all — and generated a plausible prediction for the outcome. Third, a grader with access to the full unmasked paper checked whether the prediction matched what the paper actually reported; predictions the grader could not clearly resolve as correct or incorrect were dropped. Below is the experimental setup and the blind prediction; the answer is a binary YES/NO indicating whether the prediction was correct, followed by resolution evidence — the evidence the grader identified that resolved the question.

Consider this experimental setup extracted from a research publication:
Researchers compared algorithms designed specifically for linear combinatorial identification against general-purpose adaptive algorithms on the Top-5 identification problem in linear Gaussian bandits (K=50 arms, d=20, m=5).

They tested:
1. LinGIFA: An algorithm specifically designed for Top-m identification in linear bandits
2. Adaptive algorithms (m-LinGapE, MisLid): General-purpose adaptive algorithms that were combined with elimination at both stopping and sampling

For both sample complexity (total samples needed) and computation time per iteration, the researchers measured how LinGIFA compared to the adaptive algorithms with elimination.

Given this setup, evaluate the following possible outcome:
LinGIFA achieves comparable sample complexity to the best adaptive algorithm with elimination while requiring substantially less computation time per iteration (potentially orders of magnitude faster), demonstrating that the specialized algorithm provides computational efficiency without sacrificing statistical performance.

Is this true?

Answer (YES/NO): NO